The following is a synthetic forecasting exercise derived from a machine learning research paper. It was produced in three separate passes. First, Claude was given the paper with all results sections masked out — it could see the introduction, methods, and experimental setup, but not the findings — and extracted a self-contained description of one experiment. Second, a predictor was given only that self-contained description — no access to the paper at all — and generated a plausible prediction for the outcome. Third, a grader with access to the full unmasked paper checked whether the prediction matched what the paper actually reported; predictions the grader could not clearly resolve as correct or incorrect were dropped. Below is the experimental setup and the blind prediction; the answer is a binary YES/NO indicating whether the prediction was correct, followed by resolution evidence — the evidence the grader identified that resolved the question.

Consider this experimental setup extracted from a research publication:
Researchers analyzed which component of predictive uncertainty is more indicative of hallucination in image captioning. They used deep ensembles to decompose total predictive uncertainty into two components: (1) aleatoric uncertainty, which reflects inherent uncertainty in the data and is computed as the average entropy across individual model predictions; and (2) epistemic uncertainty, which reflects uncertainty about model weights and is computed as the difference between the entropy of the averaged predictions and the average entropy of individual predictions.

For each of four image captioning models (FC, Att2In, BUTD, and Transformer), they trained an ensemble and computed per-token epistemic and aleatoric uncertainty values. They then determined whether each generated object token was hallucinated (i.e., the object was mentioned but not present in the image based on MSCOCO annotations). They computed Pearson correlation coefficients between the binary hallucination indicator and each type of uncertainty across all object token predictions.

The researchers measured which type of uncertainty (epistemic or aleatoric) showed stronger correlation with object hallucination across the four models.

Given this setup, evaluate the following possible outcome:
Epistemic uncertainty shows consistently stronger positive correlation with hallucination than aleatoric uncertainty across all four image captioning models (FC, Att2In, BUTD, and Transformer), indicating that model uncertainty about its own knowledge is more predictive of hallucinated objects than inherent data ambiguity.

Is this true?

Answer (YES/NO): YES